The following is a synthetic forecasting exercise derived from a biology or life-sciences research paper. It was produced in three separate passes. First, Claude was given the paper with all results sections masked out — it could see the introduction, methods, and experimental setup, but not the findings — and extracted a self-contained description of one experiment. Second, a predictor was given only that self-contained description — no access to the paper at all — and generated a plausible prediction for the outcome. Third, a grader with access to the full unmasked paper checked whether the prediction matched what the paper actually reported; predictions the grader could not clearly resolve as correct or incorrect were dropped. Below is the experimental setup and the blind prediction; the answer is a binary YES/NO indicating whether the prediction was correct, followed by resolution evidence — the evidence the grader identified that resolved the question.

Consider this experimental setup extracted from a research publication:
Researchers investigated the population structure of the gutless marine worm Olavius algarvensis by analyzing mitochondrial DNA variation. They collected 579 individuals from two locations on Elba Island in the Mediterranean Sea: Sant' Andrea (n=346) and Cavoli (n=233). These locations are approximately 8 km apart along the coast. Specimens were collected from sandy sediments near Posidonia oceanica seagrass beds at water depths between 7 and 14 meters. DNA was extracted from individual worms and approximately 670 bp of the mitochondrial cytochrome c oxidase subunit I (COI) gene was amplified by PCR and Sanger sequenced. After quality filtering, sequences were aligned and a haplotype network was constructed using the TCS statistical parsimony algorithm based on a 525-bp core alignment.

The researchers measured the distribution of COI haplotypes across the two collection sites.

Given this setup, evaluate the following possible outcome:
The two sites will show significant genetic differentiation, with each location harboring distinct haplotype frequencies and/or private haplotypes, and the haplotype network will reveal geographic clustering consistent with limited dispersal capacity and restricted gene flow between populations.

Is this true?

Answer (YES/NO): NO